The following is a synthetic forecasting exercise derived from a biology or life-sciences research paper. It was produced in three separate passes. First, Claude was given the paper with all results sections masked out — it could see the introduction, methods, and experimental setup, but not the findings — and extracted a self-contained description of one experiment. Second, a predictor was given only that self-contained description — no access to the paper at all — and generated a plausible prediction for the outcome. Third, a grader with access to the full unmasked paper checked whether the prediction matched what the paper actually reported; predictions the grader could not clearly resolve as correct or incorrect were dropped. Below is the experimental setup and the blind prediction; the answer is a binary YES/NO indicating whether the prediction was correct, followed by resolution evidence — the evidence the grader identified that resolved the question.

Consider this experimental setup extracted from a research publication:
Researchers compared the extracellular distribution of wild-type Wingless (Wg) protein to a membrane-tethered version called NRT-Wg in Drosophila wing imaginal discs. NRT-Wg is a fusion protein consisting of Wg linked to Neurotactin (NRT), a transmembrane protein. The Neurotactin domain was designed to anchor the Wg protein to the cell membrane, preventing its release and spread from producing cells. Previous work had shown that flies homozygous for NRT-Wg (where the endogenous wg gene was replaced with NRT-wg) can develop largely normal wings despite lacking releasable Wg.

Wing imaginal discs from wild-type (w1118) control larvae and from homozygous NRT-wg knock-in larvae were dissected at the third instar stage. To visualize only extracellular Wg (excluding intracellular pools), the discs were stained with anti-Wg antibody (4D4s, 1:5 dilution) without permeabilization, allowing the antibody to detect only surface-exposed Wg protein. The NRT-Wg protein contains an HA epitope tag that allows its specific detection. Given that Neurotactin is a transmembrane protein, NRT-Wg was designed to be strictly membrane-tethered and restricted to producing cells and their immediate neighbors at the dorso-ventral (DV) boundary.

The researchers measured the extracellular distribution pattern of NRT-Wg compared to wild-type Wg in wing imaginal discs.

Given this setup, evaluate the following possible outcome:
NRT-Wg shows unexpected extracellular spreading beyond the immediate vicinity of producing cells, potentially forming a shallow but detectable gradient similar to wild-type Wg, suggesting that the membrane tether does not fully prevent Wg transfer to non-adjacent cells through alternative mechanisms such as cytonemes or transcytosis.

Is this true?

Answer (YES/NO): NO